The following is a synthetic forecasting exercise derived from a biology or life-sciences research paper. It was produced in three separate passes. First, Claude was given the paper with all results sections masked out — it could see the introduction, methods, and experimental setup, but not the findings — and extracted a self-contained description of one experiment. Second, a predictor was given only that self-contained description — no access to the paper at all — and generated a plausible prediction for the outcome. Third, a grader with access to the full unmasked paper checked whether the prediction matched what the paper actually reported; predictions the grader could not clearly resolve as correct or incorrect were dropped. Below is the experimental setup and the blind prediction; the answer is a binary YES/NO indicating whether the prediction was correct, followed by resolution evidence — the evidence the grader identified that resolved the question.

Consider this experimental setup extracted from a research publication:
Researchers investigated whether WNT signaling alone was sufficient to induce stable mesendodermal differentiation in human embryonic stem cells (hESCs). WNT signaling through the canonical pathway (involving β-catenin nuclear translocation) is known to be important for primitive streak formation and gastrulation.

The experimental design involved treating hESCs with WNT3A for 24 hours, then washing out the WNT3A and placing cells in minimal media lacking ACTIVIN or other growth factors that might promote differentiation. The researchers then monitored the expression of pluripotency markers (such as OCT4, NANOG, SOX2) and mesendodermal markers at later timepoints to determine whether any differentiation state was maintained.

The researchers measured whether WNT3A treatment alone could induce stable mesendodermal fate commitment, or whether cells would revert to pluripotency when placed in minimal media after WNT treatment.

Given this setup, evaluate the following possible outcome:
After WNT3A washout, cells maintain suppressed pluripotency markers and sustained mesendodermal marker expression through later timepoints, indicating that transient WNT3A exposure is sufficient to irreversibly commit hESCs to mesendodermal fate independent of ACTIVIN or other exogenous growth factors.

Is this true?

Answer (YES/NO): NO